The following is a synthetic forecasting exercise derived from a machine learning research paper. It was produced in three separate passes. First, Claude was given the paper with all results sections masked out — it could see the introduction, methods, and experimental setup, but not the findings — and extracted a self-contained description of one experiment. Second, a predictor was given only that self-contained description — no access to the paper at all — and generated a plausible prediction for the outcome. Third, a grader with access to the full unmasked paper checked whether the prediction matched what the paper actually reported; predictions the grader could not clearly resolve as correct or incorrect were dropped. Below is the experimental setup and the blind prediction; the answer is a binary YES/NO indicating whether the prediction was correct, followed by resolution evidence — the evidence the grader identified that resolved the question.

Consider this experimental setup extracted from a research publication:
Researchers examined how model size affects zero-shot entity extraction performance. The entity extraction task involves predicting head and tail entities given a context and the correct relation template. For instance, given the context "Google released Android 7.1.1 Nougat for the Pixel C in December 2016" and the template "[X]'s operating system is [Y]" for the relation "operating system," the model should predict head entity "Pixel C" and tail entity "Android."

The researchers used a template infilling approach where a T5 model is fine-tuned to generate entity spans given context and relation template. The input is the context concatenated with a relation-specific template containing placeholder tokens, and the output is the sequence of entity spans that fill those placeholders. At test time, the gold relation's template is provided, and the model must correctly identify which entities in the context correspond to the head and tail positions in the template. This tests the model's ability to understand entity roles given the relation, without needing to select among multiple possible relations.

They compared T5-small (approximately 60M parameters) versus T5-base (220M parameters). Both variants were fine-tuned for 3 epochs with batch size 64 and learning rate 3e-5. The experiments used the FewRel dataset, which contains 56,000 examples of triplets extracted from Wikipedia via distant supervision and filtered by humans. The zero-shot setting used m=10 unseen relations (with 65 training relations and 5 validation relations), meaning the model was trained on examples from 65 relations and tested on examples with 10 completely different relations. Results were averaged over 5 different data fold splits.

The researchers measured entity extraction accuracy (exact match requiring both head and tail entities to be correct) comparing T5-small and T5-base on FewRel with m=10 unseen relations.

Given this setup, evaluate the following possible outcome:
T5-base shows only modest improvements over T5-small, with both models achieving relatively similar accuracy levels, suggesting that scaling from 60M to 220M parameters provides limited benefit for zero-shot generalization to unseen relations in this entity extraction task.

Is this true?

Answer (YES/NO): NO